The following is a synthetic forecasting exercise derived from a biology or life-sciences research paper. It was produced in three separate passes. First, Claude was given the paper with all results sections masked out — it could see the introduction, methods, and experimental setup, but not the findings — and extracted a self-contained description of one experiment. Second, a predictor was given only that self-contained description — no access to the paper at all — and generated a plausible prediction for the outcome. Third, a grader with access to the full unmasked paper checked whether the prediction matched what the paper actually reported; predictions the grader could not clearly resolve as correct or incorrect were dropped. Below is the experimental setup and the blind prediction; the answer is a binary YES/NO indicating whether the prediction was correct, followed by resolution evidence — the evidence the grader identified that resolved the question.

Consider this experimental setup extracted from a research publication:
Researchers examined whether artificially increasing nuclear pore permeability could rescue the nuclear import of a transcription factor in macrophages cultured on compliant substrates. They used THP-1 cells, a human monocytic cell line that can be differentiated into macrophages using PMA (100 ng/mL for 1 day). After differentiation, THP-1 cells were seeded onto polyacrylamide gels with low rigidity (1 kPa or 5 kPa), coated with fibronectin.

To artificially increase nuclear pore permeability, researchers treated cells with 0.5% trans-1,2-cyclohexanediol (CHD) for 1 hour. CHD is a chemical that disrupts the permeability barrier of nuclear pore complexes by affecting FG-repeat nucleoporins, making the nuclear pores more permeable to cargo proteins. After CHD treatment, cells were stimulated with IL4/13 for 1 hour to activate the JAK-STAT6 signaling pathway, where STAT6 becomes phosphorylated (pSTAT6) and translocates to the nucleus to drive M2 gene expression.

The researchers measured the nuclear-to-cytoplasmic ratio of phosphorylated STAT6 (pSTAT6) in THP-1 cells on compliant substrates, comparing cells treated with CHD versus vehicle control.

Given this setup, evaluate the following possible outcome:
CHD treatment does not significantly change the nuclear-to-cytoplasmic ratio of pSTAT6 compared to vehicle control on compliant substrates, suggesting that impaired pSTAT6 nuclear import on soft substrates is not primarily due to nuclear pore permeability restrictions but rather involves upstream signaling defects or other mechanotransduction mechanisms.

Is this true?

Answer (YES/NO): NO